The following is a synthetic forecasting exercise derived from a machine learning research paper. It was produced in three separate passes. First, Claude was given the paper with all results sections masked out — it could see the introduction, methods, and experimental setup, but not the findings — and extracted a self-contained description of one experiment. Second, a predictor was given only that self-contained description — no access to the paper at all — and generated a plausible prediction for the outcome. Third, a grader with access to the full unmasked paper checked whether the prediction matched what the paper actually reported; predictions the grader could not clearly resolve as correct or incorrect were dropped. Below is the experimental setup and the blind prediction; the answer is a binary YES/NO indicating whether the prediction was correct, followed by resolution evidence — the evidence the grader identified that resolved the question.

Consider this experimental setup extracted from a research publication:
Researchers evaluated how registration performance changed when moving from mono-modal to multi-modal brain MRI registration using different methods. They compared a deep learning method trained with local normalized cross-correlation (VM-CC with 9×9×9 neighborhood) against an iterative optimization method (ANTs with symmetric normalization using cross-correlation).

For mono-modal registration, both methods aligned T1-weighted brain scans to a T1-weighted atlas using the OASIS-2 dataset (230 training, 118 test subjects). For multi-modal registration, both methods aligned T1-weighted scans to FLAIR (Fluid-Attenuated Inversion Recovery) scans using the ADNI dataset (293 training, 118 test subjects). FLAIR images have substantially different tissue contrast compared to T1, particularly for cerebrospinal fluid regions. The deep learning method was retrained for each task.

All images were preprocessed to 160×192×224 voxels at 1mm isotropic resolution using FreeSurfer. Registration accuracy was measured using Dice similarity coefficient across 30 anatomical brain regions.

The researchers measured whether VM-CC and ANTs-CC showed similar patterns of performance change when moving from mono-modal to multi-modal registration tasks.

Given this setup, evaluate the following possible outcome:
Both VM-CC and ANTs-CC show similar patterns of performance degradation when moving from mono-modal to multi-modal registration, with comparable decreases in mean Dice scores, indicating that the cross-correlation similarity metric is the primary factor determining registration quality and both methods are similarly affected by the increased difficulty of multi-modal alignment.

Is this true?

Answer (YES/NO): NO